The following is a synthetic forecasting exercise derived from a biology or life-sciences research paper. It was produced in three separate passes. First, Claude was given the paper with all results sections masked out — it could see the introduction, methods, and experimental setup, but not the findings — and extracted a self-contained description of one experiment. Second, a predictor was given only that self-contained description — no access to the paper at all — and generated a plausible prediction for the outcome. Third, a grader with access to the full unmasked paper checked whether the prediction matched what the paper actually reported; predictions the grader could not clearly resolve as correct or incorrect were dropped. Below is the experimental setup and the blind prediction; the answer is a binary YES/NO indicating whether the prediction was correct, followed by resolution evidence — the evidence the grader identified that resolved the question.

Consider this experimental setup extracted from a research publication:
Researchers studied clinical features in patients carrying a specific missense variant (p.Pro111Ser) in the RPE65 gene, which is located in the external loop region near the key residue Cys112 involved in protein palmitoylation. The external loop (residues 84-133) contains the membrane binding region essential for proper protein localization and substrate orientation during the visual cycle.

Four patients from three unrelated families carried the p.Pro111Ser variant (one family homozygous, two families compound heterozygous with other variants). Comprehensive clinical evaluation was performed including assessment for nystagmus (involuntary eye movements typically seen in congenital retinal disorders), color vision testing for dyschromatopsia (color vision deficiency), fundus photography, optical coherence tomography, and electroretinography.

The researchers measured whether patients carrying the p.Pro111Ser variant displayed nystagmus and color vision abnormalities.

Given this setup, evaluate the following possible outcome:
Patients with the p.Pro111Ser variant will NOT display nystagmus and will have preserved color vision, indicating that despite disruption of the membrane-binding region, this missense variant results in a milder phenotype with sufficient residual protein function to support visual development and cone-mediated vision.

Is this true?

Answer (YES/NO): NO